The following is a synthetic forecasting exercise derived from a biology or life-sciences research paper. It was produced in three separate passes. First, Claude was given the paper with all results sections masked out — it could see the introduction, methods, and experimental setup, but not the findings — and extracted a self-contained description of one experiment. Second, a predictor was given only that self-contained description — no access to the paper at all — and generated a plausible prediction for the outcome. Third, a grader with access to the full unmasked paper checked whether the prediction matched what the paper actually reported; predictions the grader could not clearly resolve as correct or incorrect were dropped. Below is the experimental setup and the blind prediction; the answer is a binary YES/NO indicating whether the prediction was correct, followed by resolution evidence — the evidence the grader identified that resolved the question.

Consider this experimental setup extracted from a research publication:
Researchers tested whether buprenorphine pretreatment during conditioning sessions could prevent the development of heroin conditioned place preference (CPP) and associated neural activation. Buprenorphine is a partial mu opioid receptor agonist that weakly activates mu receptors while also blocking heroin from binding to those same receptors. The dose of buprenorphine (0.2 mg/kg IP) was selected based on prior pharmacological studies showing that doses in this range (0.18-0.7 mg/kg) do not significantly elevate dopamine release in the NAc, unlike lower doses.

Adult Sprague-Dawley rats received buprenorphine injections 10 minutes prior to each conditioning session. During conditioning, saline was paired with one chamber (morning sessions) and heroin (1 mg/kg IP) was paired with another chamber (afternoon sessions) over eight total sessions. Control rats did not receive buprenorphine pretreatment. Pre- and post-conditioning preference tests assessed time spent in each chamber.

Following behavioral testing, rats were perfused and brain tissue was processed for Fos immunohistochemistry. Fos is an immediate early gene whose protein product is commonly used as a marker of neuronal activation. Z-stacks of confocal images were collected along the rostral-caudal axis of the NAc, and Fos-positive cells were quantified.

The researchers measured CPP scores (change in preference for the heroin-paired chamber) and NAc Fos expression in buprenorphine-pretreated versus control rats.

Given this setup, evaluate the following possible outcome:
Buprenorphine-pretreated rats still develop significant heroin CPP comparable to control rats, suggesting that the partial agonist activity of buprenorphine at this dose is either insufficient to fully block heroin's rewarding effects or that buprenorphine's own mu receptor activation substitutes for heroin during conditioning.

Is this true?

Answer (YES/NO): NO